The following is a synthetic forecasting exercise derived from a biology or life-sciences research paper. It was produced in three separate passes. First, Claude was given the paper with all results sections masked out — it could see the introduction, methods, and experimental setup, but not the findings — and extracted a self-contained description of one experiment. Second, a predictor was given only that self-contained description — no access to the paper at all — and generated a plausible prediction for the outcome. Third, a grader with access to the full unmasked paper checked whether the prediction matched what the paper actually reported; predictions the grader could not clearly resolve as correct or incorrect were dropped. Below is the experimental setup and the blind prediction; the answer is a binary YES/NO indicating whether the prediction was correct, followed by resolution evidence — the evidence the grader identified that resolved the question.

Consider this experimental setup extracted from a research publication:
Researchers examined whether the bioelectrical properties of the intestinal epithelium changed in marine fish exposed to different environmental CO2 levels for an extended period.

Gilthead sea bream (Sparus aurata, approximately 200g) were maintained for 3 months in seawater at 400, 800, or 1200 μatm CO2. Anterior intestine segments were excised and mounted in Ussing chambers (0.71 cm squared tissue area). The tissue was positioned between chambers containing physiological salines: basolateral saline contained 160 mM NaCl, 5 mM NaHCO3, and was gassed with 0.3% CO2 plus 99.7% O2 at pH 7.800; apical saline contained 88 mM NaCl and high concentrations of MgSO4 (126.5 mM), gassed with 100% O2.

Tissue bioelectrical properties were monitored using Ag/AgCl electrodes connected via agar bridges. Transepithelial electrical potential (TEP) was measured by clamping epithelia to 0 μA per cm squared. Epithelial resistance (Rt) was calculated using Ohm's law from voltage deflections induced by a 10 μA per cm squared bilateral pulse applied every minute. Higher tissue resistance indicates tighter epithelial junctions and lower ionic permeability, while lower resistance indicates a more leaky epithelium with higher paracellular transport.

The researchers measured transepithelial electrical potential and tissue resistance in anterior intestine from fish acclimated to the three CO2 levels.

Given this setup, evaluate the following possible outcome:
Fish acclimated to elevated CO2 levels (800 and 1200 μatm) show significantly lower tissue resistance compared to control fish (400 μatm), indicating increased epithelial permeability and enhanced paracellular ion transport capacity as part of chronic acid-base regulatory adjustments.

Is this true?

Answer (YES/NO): NO